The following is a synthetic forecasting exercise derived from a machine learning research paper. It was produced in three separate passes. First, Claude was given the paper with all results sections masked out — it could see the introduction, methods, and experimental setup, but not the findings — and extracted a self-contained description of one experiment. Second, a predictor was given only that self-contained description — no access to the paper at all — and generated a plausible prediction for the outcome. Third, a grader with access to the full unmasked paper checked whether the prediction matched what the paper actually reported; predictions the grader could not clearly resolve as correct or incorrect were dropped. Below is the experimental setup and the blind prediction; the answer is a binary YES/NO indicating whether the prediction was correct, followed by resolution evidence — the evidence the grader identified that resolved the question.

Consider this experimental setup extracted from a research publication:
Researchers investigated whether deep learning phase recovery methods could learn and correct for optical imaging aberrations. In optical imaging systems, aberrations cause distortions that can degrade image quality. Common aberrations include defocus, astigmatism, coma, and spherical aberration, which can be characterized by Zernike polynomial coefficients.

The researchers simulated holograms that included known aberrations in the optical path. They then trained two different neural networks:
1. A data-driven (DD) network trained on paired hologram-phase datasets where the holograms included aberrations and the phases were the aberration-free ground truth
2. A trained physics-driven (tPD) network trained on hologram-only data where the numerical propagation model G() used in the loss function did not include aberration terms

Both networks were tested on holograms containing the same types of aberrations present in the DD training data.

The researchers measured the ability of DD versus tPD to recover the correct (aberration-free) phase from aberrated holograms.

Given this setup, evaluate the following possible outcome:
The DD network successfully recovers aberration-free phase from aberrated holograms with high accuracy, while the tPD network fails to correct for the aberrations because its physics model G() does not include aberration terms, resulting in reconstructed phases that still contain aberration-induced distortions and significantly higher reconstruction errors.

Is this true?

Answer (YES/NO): YES